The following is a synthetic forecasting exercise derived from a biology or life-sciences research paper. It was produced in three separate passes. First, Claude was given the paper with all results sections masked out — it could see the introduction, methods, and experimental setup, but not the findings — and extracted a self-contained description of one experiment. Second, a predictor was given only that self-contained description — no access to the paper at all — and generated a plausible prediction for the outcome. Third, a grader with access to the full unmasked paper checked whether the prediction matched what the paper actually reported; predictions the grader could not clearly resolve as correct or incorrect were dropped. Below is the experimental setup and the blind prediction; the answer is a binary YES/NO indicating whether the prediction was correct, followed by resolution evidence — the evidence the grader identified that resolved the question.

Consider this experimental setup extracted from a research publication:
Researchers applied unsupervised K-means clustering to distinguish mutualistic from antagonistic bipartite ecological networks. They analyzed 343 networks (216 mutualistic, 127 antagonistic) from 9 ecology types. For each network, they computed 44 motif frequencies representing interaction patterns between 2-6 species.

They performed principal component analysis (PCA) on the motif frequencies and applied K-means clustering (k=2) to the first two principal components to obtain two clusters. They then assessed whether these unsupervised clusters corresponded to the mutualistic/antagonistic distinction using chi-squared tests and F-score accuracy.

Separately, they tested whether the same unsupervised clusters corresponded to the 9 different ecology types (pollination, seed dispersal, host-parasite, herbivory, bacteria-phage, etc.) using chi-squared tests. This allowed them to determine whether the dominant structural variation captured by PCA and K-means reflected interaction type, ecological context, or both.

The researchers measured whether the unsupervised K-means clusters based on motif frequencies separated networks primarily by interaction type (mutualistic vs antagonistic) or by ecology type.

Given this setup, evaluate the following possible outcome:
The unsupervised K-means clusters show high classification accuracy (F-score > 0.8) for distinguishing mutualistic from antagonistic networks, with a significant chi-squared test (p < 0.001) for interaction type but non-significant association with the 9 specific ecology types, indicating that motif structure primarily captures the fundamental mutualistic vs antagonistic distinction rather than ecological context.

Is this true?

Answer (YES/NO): NO